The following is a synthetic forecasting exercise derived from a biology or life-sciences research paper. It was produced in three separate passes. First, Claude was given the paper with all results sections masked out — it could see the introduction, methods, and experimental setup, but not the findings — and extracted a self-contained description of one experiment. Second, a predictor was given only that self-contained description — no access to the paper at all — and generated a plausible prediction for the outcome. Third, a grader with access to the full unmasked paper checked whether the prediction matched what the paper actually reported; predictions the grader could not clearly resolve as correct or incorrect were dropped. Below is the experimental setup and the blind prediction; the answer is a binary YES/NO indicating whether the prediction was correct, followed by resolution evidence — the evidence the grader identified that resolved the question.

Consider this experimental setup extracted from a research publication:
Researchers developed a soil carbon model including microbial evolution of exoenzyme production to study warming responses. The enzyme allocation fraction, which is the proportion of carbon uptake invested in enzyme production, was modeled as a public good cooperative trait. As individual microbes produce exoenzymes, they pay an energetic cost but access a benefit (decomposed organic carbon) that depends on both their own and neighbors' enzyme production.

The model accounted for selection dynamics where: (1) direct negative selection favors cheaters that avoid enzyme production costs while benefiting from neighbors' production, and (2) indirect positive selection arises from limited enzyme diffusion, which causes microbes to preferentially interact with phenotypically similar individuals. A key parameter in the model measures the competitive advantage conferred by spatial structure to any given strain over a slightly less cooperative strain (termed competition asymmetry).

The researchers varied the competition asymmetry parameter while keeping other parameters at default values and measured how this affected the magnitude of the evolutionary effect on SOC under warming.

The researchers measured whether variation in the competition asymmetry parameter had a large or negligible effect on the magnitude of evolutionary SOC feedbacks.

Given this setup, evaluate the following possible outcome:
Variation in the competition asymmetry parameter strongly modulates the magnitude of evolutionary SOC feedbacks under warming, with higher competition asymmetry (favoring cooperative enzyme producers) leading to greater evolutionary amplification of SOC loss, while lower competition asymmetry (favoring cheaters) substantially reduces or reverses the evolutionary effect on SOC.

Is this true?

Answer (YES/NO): NO